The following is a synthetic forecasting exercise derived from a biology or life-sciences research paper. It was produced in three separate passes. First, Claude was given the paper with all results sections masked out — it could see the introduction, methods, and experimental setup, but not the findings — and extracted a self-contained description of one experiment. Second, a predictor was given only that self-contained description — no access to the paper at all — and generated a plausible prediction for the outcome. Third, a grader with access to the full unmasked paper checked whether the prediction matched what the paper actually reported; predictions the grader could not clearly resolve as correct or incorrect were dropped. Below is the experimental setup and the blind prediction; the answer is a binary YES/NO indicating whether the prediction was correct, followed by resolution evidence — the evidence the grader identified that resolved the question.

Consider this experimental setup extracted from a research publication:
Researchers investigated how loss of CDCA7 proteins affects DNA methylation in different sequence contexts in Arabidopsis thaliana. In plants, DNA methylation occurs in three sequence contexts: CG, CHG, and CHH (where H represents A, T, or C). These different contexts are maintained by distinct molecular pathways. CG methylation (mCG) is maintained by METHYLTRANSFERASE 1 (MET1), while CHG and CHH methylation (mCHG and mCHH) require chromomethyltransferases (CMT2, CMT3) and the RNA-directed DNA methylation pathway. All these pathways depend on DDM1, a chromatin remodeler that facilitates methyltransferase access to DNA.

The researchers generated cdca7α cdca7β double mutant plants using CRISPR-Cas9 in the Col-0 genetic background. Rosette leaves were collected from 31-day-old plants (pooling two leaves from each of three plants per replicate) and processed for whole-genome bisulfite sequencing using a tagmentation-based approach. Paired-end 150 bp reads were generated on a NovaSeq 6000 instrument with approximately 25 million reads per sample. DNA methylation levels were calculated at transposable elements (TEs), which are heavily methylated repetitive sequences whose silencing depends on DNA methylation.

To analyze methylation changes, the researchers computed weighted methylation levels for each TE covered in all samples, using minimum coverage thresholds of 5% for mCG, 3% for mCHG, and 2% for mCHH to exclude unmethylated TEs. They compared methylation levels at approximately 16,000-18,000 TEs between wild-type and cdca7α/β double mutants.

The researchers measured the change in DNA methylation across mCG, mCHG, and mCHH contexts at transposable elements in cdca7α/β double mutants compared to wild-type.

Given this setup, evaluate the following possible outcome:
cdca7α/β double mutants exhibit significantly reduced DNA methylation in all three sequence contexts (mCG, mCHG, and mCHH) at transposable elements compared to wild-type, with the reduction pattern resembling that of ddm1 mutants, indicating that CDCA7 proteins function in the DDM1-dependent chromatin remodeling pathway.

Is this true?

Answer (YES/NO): NO